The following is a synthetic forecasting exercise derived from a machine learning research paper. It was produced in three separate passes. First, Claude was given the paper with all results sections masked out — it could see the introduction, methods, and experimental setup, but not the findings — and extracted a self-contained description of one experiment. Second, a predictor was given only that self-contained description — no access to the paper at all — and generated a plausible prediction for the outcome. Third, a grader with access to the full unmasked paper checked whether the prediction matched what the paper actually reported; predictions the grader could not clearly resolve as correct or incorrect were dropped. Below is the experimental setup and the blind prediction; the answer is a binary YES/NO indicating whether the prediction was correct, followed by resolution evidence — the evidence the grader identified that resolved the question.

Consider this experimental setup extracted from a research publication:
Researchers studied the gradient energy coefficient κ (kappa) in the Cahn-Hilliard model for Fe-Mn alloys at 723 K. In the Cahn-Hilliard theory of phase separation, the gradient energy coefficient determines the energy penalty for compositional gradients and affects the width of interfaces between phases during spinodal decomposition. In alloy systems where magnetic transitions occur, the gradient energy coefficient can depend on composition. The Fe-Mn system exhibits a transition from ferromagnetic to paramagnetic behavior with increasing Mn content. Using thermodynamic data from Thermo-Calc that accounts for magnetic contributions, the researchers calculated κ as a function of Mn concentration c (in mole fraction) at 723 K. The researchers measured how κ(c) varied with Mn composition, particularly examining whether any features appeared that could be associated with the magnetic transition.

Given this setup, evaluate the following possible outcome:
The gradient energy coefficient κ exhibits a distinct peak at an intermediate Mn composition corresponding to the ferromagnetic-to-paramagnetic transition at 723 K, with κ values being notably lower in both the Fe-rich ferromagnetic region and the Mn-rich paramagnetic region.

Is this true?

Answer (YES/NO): YES